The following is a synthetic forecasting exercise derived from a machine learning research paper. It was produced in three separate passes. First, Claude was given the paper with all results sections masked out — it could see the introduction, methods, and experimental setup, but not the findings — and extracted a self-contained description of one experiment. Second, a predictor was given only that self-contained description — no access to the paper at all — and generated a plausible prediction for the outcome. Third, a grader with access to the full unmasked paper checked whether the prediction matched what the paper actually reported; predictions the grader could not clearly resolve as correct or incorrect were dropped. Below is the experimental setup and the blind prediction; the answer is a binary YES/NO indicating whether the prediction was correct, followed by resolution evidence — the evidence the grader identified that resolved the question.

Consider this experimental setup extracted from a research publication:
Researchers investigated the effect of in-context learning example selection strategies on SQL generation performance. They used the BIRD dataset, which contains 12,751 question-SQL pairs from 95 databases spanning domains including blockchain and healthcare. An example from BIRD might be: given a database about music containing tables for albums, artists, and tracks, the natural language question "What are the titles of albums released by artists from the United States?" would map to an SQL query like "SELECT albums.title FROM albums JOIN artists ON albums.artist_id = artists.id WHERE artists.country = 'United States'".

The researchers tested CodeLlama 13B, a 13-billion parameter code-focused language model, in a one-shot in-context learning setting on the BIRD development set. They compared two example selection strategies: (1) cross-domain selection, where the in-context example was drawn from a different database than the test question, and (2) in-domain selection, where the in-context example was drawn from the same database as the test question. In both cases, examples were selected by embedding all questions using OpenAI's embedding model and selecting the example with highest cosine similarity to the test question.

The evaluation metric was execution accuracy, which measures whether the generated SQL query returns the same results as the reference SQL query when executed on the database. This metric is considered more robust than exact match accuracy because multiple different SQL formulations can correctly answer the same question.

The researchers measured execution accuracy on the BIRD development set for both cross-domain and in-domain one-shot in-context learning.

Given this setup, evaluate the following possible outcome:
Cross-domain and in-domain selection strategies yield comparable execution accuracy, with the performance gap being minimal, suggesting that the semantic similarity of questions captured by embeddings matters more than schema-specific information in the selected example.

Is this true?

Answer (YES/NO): NO